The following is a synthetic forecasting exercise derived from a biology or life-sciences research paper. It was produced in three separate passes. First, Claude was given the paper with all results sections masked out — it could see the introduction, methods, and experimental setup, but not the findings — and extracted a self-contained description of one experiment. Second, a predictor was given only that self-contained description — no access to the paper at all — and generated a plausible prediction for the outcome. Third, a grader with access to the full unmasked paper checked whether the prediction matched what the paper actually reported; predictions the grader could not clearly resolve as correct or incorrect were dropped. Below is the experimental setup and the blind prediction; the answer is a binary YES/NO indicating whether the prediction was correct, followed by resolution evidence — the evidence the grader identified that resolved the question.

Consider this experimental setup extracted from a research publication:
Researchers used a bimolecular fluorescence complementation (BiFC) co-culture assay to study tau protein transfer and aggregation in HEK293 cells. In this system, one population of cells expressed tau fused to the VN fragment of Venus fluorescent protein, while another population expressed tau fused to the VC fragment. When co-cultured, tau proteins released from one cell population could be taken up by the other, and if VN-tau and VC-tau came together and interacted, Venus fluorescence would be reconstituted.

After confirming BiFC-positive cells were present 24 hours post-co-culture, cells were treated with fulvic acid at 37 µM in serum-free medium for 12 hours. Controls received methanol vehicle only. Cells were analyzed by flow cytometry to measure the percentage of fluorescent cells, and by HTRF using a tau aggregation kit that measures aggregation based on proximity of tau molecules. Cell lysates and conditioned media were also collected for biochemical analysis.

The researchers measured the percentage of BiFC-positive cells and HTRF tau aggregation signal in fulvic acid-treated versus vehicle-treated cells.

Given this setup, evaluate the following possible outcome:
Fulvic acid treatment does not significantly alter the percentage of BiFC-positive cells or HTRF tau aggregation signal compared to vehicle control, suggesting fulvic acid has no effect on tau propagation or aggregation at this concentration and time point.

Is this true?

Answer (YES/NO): NO